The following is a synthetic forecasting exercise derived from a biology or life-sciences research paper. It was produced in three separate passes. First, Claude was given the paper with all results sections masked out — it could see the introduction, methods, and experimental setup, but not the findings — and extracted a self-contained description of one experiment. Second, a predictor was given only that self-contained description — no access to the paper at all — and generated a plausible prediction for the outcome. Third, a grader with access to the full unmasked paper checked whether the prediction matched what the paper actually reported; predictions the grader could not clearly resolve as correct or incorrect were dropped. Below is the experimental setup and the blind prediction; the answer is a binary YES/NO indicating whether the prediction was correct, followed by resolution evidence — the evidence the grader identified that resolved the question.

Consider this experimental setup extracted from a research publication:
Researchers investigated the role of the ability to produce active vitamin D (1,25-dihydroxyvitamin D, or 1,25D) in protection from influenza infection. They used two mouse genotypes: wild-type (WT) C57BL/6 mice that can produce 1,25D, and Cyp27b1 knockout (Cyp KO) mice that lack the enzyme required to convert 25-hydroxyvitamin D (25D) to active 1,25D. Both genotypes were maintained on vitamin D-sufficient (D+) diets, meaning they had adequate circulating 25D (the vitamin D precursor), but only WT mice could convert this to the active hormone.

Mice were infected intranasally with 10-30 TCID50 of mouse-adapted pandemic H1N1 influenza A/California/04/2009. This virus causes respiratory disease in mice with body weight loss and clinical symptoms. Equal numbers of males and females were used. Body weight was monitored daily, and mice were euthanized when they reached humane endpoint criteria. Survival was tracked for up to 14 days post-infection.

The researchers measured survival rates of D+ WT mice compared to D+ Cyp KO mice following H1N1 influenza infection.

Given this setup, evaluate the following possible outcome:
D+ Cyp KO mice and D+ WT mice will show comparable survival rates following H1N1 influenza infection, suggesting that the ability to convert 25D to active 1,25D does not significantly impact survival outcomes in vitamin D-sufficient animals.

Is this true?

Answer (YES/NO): NO